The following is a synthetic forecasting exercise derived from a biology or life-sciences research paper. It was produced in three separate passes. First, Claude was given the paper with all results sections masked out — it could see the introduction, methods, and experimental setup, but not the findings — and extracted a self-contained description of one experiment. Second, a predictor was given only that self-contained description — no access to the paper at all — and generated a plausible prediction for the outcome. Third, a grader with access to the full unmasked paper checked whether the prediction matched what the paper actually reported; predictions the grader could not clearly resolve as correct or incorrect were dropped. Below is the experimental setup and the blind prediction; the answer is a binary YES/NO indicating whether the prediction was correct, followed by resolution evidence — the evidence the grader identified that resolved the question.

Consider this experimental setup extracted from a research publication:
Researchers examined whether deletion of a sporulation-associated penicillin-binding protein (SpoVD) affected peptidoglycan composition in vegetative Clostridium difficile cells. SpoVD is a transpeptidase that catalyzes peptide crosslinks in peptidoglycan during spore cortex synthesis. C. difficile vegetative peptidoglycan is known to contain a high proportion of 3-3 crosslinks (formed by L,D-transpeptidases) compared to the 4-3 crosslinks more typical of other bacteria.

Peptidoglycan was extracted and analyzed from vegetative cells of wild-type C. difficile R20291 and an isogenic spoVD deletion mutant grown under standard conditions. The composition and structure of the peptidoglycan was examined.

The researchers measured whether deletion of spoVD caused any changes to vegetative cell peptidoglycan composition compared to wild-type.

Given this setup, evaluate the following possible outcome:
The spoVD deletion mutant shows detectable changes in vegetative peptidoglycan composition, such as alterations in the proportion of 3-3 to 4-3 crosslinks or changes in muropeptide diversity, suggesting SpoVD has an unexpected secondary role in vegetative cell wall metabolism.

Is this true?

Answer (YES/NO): NO